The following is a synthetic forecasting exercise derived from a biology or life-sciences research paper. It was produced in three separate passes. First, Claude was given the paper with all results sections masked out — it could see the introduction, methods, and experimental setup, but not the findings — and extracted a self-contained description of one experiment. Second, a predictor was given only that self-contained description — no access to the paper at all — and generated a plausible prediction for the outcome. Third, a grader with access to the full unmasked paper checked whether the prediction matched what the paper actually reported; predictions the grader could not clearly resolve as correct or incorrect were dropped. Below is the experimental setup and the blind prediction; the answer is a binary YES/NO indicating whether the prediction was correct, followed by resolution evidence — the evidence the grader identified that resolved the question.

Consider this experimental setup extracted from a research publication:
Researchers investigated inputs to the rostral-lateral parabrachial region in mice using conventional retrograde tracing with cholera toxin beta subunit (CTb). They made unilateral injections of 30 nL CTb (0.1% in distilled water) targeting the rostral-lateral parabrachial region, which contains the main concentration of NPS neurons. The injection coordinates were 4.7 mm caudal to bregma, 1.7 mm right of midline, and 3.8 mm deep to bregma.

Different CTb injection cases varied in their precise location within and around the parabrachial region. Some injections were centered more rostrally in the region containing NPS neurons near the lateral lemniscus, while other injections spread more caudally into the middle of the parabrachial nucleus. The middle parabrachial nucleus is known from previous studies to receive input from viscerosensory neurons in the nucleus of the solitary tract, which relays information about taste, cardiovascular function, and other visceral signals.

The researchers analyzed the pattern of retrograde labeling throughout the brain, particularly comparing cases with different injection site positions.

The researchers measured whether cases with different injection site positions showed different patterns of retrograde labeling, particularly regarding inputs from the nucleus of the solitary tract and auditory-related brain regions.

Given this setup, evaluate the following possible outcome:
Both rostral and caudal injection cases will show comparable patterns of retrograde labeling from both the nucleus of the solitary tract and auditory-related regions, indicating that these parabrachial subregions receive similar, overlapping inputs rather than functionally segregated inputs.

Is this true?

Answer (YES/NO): NO